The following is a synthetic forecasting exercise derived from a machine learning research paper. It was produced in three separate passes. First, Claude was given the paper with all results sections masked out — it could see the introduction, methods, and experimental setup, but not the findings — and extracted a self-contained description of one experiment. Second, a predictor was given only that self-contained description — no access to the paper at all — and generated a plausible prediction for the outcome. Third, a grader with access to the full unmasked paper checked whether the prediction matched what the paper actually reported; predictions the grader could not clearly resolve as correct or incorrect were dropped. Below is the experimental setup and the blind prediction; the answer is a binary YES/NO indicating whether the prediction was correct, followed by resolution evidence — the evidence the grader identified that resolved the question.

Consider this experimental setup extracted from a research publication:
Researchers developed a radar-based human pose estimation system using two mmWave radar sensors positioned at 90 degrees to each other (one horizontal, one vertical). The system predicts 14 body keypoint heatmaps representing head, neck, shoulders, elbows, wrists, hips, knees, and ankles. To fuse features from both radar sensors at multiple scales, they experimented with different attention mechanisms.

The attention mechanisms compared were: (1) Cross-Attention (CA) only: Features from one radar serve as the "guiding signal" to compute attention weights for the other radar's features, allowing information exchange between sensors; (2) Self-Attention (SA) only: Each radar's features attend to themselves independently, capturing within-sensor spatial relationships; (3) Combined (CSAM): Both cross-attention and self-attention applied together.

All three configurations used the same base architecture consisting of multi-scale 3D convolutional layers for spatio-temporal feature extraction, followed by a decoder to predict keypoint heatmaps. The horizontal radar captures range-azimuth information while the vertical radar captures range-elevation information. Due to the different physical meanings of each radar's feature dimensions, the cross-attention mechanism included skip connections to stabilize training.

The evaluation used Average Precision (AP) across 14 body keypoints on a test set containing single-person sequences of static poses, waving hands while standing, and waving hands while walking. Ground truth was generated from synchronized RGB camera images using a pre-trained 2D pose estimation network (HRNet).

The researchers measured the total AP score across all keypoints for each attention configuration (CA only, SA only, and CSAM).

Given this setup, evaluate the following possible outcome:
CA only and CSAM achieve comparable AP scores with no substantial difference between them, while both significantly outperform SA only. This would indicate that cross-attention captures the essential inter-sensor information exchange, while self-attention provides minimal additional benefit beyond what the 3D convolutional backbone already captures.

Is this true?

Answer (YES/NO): NO